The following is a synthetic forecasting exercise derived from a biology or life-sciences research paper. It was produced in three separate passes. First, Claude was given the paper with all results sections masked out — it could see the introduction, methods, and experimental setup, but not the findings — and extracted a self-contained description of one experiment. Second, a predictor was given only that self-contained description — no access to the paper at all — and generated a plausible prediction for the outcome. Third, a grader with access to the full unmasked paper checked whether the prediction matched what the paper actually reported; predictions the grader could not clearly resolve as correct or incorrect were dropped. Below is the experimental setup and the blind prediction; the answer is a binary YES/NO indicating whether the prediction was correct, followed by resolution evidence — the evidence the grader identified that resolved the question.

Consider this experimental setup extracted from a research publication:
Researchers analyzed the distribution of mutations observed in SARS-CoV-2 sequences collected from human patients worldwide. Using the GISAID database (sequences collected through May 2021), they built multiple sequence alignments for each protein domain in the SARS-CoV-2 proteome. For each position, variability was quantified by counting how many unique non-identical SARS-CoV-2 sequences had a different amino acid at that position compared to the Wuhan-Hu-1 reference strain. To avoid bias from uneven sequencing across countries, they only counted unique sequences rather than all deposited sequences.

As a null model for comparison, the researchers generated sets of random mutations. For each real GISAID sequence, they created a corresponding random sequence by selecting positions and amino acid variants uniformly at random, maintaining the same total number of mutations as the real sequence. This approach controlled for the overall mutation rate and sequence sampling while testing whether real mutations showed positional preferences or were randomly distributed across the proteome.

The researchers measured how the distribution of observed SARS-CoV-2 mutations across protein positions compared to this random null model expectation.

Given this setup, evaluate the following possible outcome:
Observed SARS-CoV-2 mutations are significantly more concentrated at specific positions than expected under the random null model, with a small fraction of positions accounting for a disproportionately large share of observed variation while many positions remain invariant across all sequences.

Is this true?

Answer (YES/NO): YES